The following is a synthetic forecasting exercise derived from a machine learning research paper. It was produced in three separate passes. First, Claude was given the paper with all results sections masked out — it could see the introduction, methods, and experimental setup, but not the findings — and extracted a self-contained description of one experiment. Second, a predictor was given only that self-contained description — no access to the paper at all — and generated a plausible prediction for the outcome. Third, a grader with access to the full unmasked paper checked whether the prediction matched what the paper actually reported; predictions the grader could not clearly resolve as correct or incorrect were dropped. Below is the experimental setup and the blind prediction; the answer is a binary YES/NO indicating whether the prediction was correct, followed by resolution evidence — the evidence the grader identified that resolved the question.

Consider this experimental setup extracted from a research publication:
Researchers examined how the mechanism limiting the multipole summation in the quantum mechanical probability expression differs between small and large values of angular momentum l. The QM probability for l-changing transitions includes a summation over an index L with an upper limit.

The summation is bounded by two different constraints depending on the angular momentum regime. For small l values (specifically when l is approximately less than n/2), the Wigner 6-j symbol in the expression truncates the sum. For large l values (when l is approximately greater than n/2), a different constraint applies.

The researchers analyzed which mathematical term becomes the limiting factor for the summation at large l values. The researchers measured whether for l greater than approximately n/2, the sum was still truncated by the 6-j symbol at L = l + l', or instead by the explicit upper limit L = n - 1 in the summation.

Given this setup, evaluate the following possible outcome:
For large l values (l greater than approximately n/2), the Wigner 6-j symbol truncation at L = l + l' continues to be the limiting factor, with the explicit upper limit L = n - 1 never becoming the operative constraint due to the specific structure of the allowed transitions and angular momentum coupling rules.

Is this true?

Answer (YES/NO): NO